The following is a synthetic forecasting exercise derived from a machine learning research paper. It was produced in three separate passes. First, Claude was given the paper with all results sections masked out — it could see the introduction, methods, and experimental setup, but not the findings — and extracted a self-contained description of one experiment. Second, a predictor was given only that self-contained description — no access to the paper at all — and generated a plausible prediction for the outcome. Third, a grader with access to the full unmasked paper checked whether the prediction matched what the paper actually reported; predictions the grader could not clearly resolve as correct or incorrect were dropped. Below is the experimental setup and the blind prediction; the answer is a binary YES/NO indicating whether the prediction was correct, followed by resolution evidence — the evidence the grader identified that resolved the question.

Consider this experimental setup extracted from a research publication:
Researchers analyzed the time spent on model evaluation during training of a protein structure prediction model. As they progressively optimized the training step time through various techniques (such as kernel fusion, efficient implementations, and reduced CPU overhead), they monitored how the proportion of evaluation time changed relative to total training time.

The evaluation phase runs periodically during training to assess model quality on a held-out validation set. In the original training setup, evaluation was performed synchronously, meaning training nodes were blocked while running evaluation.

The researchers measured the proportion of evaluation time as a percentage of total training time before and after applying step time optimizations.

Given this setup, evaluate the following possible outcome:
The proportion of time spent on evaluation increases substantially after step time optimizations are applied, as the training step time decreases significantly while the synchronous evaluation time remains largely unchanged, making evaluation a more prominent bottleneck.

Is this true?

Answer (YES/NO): YES